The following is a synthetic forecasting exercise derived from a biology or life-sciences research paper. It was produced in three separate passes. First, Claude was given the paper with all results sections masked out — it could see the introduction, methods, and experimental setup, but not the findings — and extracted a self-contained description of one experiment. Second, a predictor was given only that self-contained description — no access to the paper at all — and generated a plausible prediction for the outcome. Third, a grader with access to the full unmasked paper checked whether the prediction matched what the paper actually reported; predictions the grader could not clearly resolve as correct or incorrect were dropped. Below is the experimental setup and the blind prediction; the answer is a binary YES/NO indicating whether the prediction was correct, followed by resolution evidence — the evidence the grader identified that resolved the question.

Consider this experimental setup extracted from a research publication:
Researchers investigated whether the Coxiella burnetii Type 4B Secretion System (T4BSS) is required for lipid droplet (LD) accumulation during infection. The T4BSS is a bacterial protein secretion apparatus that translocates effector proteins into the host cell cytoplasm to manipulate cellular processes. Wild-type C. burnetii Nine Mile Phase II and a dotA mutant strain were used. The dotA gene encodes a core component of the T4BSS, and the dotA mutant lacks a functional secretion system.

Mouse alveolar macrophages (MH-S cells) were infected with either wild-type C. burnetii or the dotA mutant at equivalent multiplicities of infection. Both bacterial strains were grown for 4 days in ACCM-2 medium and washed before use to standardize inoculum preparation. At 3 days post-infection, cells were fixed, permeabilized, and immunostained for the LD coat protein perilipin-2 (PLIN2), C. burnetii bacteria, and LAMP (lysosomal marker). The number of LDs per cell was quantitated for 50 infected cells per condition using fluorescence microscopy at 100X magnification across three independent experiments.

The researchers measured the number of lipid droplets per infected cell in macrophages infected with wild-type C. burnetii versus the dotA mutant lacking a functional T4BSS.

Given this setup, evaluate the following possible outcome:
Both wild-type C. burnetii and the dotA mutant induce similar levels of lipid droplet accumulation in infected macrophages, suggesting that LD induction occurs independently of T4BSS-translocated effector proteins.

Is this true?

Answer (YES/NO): NO